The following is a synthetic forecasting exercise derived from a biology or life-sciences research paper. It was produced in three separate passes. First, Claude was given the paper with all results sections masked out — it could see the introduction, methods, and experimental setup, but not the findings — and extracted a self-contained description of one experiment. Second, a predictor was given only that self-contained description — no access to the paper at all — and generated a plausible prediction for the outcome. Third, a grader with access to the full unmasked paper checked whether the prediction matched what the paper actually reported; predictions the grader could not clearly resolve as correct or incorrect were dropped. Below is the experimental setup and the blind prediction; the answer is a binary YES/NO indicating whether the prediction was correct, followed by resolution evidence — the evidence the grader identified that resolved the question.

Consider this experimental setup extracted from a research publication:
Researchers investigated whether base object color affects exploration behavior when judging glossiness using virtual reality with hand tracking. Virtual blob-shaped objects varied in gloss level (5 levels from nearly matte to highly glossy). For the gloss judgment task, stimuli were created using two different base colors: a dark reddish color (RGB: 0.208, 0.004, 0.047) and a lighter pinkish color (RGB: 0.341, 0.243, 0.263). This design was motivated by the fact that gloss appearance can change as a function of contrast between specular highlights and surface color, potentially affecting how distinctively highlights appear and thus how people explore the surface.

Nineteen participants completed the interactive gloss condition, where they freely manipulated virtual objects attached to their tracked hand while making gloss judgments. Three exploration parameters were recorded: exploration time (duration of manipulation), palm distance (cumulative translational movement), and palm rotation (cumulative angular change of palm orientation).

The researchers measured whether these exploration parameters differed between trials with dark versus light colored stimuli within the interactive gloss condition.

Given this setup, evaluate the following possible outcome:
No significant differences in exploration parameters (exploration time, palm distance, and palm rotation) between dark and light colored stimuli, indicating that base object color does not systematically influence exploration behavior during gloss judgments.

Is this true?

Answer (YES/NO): YES